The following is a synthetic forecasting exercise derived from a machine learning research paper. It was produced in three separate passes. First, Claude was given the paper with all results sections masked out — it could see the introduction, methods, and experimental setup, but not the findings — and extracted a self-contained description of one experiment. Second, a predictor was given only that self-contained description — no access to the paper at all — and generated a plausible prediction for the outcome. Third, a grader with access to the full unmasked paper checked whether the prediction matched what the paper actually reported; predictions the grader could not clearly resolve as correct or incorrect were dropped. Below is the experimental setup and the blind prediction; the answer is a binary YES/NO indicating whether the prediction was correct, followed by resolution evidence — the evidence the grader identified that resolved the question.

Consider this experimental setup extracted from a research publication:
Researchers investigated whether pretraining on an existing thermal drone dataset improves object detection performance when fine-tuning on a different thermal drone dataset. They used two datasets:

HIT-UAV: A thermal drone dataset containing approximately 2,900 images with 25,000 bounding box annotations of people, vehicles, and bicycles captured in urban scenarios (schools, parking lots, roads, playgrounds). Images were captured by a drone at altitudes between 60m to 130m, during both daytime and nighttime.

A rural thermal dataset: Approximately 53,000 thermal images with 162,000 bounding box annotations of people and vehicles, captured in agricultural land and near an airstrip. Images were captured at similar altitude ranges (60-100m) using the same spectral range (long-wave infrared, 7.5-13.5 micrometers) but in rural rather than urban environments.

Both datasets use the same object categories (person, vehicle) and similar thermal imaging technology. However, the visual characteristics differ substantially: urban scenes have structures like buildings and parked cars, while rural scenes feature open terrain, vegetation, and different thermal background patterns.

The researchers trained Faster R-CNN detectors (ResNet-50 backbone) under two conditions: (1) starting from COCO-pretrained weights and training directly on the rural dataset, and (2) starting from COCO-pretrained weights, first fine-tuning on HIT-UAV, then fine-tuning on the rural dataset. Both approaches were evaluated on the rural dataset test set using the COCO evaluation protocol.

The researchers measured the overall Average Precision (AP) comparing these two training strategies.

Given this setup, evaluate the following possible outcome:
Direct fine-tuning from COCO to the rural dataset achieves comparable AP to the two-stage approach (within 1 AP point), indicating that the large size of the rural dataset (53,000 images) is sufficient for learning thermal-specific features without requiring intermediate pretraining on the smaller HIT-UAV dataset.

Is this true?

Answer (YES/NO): NO